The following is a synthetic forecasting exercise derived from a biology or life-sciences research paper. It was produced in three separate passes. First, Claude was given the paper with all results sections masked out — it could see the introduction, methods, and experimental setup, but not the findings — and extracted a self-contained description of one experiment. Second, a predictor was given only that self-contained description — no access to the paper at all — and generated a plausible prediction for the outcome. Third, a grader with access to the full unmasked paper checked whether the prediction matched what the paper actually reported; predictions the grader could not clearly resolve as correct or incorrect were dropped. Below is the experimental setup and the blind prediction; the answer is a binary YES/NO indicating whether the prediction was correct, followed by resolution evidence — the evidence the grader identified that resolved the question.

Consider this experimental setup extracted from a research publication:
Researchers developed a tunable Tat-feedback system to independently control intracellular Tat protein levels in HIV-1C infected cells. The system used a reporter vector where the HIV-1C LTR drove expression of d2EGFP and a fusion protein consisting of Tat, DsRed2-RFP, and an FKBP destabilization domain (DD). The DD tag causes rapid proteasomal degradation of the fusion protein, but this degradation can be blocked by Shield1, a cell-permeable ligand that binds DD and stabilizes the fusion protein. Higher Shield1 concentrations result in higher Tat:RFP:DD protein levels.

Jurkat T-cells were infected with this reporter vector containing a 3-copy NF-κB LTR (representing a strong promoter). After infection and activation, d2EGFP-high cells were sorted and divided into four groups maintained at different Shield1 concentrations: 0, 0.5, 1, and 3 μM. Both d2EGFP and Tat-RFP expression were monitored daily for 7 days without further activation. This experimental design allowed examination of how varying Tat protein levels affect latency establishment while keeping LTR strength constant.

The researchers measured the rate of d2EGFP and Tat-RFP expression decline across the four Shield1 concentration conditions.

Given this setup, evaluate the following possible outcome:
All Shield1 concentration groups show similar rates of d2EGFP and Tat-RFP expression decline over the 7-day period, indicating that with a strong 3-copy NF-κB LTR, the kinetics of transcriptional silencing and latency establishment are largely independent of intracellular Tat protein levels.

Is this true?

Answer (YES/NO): NO